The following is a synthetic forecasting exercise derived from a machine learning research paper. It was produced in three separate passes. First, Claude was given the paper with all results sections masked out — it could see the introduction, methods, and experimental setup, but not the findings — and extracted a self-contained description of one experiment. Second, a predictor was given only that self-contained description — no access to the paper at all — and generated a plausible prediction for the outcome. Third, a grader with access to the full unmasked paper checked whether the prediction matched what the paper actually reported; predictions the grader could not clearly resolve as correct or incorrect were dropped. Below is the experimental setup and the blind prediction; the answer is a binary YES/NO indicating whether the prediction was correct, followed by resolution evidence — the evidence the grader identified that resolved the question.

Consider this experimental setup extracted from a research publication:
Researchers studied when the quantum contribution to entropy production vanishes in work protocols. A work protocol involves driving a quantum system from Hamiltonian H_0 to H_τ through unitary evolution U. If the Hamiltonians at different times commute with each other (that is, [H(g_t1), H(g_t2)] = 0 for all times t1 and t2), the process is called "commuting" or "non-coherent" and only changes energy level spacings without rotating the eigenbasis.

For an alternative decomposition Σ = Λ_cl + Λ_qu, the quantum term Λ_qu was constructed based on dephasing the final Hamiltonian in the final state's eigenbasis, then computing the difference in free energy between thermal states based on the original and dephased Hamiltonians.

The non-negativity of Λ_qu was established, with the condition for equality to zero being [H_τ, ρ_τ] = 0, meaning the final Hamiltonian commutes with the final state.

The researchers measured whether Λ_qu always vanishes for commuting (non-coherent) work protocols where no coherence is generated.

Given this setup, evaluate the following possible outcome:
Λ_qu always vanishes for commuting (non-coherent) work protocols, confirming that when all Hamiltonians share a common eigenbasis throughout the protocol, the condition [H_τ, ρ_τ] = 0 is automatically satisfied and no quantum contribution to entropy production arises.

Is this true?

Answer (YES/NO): YES